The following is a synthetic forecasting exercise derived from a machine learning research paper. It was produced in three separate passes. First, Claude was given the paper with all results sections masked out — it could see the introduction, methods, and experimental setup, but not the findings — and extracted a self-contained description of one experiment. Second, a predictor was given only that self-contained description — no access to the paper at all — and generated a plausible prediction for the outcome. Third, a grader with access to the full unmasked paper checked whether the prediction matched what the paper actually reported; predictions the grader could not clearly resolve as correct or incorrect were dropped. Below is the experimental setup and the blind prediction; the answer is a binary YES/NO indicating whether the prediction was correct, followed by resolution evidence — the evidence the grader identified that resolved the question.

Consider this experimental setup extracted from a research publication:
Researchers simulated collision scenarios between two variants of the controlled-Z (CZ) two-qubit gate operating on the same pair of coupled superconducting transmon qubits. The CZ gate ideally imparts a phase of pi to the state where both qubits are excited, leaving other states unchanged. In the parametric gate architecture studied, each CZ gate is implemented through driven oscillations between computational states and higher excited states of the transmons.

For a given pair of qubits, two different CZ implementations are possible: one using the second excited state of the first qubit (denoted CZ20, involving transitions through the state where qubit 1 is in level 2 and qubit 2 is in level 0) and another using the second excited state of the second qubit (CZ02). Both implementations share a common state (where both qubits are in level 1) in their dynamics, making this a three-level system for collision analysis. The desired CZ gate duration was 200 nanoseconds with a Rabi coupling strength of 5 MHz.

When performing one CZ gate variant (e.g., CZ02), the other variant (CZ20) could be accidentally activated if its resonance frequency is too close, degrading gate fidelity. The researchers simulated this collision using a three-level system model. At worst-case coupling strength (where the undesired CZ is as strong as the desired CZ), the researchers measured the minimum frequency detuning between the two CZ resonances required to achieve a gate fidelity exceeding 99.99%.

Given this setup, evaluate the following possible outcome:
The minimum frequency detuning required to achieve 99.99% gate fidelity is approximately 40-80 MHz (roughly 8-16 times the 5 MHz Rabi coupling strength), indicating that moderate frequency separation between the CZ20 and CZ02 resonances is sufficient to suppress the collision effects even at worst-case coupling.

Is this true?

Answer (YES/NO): NO